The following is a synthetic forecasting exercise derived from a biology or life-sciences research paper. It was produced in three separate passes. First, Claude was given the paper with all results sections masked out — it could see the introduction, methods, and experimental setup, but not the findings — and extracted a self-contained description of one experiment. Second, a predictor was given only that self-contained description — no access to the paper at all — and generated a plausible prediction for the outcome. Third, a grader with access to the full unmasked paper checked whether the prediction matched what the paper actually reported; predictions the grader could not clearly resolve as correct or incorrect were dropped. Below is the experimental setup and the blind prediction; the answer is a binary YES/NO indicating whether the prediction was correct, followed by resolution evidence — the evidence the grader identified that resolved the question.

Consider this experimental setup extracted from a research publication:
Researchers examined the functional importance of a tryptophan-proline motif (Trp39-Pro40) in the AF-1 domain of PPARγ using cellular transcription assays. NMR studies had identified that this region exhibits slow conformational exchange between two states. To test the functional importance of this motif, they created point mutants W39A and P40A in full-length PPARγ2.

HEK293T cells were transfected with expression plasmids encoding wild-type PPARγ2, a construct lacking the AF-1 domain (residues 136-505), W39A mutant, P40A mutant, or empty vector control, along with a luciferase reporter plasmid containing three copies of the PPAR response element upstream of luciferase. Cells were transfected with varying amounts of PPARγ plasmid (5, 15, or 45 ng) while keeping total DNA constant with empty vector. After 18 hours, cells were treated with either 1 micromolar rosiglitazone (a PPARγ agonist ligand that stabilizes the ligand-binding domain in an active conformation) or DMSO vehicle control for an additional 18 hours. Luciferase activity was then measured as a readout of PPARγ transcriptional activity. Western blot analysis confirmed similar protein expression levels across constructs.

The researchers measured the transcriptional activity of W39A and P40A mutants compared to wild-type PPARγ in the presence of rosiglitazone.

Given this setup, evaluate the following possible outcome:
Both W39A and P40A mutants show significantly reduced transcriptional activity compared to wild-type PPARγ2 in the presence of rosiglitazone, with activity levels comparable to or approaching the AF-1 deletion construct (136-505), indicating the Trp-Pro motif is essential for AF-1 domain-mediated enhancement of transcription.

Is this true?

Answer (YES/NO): NO